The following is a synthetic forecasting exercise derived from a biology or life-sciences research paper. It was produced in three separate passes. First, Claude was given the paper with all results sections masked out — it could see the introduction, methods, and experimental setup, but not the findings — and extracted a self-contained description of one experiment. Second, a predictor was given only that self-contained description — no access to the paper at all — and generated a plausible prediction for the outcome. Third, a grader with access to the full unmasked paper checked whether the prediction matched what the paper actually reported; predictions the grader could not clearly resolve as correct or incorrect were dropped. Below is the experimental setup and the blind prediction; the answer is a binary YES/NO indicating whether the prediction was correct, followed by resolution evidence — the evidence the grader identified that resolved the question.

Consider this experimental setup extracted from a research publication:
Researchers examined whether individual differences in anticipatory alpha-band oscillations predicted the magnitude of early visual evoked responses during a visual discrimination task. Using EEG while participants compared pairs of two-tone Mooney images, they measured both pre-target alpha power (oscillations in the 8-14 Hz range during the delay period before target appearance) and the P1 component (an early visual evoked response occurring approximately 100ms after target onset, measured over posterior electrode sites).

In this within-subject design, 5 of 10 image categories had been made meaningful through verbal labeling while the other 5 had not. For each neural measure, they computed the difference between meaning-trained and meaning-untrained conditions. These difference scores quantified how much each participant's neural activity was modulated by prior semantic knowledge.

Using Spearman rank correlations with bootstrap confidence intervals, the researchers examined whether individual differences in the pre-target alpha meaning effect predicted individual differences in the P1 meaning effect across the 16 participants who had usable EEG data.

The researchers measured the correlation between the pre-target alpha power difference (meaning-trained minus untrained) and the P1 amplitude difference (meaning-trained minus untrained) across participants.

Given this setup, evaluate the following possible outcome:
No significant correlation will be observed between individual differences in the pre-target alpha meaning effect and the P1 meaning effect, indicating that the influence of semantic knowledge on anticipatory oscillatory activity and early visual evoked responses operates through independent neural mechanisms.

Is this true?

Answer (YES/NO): NO